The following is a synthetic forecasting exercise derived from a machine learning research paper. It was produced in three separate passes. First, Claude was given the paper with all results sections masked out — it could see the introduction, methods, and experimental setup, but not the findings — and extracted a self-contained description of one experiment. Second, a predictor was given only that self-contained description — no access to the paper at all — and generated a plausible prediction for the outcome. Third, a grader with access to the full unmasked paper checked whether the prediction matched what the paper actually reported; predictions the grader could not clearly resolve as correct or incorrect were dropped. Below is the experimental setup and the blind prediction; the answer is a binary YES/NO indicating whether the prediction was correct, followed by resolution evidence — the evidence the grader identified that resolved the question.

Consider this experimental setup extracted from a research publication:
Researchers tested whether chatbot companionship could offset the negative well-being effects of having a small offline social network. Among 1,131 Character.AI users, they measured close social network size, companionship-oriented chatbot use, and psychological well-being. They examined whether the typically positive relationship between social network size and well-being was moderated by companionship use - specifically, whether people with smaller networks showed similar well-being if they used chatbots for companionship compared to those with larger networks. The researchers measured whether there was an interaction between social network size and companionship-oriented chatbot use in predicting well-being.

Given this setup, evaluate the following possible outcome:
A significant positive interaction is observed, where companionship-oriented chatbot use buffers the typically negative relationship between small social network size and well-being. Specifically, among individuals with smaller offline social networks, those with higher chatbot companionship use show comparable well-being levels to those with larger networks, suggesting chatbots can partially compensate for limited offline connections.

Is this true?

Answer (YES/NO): NO